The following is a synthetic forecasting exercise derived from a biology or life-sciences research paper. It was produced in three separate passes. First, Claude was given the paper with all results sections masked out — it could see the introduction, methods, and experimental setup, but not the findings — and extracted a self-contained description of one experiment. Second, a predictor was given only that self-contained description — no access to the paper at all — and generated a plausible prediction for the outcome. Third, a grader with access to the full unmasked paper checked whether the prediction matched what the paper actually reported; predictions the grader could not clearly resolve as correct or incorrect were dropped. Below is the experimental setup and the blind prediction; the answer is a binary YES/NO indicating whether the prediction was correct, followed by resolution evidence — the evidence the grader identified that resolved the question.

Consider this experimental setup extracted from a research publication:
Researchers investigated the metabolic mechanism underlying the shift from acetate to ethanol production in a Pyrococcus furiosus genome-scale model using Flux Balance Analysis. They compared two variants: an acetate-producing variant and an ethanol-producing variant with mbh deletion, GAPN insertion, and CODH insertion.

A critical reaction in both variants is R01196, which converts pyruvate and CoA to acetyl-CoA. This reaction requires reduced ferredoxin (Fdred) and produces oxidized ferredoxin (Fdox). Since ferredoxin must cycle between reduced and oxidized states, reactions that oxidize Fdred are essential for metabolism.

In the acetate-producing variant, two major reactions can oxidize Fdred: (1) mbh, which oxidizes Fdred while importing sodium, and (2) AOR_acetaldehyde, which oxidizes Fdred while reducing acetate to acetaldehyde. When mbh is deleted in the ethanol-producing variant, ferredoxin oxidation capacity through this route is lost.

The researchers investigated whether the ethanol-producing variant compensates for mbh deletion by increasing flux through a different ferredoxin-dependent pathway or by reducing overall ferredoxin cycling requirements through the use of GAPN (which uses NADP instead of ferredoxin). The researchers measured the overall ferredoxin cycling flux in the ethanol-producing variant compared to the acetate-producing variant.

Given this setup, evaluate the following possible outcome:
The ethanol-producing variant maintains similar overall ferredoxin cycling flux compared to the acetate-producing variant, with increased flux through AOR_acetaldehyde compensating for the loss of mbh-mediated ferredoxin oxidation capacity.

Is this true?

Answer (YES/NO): NO